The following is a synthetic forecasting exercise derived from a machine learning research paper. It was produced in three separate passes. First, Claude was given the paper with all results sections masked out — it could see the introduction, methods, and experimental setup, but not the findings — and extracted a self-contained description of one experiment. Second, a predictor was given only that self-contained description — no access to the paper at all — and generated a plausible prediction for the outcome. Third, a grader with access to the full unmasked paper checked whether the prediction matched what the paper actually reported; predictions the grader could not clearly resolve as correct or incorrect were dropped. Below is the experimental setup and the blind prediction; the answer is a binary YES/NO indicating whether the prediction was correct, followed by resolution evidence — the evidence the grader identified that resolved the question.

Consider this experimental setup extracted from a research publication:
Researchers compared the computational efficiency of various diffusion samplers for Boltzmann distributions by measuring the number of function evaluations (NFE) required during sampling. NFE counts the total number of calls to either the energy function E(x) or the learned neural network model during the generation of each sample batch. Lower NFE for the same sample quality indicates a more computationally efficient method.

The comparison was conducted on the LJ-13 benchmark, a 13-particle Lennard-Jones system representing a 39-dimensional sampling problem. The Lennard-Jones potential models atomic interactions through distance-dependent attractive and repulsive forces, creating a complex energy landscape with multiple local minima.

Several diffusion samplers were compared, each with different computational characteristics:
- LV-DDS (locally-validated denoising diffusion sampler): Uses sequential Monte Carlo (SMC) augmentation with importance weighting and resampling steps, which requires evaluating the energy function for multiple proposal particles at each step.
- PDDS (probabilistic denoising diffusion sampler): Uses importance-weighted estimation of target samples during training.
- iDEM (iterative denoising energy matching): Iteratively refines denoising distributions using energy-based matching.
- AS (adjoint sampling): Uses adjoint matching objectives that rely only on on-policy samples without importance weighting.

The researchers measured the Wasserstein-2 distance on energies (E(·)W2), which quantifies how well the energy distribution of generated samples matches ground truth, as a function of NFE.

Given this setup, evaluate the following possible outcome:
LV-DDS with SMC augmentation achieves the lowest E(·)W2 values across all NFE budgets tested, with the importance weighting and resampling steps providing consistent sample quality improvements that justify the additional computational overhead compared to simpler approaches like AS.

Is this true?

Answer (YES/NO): NO